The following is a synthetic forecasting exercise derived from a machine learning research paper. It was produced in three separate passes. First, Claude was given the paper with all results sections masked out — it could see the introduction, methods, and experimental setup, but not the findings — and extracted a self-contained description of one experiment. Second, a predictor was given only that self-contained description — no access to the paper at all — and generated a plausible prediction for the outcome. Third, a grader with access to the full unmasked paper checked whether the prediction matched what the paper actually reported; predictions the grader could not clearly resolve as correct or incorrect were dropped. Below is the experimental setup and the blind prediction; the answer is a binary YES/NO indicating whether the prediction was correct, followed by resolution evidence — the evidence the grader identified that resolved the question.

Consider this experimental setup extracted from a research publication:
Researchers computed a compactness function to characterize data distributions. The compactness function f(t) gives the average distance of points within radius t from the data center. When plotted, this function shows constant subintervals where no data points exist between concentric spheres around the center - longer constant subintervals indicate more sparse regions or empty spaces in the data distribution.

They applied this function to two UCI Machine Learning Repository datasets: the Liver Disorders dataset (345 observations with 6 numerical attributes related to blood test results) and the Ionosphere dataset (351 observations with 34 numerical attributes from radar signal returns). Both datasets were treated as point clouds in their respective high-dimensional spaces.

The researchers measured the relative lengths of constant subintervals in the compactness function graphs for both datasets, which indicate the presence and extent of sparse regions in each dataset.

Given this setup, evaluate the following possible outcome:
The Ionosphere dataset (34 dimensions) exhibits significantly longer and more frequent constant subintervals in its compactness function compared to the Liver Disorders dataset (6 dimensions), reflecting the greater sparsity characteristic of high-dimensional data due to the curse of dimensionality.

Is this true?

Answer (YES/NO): NO